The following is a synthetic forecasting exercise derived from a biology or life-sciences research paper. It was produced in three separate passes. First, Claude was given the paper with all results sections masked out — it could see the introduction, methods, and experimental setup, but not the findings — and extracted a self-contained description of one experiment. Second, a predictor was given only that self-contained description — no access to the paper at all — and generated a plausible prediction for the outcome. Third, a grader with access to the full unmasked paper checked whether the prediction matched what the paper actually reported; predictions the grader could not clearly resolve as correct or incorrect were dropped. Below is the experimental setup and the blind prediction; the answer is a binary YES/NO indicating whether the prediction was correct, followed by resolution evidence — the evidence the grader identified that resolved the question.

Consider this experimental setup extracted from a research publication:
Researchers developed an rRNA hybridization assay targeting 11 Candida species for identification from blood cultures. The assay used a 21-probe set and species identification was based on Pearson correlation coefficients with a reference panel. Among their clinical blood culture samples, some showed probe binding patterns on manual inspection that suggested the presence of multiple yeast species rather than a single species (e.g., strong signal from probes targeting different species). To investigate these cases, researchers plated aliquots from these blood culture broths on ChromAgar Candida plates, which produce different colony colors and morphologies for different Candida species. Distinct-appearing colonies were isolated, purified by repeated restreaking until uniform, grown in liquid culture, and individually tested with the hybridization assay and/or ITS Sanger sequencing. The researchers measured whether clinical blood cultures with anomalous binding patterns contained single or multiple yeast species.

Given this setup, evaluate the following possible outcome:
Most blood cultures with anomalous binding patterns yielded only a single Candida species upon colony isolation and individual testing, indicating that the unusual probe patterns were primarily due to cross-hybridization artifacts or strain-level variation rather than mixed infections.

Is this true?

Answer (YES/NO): NO